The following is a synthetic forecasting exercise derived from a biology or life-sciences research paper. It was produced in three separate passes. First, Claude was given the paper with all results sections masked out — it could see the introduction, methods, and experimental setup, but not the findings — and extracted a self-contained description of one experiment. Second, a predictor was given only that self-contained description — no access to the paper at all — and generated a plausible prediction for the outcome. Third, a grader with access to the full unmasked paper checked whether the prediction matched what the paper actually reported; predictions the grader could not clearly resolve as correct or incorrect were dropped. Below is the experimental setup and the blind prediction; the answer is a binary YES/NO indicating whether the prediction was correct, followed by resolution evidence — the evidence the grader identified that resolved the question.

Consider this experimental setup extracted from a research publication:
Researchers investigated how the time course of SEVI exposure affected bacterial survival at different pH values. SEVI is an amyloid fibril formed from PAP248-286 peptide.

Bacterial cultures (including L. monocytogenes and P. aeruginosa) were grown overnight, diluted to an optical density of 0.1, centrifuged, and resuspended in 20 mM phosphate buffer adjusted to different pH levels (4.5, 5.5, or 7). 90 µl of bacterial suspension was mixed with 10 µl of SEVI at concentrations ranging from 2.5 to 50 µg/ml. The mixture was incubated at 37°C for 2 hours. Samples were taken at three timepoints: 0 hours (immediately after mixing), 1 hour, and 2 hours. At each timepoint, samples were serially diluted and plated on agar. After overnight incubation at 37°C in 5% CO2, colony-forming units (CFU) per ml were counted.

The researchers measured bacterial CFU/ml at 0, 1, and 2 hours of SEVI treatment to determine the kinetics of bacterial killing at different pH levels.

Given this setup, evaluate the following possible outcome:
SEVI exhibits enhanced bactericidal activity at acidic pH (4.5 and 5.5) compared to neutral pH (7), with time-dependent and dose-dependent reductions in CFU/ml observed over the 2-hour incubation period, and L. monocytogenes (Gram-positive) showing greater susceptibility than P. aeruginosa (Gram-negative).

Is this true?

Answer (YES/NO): NO